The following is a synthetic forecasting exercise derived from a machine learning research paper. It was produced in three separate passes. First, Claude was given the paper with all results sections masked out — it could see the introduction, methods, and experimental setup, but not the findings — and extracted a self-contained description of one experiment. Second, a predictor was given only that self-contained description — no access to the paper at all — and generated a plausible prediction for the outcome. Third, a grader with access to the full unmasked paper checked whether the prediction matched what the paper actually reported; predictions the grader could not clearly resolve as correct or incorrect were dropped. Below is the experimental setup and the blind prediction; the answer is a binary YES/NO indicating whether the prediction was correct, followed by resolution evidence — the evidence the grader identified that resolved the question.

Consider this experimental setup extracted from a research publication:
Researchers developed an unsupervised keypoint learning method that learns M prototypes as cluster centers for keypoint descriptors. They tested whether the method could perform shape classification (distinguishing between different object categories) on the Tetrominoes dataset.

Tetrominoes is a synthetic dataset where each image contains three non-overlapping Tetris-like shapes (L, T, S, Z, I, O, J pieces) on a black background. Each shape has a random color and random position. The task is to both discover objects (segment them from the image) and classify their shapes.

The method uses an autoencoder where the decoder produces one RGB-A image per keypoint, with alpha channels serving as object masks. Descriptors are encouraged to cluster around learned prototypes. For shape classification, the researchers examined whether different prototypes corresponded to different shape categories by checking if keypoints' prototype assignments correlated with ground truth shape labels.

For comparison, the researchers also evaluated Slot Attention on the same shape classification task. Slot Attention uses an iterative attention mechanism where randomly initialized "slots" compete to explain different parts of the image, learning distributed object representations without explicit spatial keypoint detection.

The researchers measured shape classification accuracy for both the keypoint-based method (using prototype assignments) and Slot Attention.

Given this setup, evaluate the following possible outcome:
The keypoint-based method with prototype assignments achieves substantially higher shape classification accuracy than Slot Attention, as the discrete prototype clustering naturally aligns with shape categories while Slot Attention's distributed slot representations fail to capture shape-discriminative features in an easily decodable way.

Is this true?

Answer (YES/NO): NO